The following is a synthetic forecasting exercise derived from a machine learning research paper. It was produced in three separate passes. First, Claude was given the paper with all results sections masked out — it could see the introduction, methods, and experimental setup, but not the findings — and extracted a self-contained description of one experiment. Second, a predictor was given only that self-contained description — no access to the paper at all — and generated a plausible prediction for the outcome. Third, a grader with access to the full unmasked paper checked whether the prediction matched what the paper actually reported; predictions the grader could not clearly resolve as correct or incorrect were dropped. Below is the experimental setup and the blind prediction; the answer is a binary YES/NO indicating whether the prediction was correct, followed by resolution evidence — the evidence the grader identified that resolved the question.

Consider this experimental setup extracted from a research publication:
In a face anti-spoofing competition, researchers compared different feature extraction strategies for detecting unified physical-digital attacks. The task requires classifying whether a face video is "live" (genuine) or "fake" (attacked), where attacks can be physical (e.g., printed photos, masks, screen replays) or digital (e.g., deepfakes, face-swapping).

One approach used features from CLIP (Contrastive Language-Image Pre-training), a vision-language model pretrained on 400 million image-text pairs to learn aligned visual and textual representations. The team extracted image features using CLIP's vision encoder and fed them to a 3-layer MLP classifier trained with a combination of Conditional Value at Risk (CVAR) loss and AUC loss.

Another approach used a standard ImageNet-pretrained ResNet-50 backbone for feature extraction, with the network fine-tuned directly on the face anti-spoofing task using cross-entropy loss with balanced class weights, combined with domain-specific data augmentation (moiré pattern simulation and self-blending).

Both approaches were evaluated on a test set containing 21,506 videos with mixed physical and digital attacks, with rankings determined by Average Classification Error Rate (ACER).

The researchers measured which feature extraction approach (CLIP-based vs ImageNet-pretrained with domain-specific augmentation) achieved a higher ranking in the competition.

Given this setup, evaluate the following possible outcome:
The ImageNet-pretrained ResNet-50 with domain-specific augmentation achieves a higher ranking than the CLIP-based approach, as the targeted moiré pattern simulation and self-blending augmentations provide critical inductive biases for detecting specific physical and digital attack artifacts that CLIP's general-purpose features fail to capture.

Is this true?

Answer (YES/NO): YES